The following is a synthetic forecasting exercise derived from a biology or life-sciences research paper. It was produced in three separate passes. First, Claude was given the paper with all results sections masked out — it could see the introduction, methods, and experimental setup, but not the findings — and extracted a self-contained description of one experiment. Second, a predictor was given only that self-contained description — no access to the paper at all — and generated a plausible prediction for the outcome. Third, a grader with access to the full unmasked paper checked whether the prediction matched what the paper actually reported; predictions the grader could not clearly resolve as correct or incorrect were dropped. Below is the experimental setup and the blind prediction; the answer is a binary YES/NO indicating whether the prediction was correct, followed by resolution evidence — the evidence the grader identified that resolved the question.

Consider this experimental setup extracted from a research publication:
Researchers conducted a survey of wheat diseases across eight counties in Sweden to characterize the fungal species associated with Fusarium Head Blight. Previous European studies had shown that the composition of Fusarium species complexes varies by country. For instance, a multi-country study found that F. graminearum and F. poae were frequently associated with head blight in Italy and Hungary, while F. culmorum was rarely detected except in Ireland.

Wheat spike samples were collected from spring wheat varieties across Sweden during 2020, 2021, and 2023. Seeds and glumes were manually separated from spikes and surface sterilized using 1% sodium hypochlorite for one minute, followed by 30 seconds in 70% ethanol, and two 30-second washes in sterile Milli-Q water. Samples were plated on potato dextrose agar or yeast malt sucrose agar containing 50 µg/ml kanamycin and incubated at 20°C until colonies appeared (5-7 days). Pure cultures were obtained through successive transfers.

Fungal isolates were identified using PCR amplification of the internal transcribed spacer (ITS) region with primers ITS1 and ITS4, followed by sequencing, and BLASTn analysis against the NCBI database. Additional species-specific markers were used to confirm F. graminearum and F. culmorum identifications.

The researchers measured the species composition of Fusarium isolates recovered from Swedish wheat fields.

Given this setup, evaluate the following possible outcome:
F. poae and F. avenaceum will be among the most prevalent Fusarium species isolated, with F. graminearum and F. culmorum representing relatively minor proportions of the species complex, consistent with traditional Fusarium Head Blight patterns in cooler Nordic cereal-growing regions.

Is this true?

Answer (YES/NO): NO